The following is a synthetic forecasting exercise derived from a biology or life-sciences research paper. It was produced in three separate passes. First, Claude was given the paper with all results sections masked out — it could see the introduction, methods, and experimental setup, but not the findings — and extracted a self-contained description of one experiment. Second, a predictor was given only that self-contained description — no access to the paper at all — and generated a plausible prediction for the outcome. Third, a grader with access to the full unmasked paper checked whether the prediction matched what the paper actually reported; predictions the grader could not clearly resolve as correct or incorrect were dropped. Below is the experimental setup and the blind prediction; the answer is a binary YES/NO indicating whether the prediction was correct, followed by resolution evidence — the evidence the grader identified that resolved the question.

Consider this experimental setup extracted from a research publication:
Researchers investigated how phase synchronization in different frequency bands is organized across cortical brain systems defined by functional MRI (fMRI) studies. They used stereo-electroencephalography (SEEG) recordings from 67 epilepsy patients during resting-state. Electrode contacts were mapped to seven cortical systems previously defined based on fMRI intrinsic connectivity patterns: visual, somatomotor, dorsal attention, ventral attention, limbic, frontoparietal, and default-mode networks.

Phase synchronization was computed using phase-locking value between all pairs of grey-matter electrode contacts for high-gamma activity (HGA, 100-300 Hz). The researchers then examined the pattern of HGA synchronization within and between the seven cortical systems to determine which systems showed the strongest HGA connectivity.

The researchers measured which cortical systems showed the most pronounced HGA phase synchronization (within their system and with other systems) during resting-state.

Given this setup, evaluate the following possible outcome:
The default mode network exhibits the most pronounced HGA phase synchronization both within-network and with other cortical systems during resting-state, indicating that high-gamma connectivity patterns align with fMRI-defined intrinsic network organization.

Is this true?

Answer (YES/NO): YES